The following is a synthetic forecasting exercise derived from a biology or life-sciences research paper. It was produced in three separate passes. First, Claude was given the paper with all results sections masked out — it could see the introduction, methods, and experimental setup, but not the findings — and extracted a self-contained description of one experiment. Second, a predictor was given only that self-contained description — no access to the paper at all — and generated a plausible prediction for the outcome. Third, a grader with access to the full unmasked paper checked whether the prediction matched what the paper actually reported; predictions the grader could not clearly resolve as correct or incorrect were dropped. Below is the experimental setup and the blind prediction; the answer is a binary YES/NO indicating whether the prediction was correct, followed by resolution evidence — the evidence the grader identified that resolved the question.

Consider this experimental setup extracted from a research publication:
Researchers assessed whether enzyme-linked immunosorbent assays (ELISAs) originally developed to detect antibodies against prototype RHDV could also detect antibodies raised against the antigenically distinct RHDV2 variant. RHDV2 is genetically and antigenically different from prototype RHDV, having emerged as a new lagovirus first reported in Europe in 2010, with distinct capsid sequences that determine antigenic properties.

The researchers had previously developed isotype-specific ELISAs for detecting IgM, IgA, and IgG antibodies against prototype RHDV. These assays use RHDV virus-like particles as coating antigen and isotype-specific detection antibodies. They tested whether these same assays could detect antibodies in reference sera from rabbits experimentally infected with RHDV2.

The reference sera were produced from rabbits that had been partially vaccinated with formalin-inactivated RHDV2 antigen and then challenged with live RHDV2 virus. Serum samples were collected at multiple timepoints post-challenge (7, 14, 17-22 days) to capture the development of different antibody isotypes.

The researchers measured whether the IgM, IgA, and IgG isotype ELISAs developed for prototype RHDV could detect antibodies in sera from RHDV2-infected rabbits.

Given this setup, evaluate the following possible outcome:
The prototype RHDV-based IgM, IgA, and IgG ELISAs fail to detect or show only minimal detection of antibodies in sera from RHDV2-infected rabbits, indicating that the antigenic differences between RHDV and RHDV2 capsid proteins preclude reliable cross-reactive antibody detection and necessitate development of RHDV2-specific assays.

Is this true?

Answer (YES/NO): NO